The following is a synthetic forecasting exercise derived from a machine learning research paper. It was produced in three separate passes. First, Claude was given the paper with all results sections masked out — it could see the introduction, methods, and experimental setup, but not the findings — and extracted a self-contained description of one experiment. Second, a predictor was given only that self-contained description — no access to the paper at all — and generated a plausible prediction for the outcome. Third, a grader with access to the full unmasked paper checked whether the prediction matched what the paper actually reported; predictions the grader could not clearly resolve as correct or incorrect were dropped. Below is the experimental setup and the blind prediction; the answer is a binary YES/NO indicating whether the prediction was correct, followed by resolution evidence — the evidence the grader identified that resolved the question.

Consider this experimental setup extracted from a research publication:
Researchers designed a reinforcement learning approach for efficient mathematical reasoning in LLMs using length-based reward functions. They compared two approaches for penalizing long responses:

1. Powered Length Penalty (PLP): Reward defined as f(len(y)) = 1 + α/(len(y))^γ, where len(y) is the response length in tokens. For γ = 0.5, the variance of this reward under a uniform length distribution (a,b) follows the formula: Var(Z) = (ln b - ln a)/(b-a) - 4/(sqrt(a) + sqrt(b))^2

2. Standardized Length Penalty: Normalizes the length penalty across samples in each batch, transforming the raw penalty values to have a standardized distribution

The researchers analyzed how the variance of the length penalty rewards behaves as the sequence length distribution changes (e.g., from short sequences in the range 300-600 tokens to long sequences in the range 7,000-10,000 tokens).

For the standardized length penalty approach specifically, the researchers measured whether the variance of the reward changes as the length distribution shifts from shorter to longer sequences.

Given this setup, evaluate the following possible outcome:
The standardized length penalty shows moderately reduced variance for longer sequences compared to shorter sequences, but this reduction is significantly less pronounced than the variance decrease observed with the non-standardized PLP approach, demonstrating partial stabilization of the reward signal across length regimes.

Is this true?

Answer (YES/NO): NO